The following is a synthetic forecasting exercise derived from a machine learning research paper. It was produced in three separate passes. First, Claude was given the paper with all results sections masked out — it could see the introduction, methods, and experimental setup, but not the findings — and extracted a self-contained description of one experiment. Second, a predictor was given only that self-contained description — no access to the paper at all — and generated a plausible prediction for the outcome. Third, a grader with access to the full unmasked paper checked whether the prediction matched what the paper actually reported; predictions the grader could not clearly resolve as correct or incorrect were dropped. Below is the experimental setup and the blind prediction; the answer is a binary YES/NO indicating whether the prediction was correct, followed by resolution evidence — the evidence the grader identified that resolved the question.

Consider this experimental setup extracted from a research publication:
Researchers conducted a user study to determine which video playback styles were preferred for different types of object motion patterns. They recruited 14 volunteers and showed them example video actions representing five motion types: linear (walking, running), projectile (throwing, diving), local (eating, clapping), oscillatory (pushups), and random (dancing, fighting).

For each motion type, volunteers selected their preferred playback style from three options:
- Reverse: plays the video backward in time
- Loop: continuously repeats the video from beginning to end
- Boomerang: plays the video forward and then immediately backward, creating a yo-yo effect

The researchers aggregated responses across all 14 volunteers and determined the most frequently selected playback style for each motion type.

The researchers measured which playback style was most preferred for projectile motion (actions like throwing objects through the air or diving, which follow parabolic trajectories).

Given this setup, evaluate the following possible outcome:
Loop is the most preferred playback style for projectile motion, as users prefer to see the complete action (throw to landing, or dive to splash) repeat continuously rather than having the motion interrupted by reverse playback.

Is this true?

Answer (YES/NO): NO